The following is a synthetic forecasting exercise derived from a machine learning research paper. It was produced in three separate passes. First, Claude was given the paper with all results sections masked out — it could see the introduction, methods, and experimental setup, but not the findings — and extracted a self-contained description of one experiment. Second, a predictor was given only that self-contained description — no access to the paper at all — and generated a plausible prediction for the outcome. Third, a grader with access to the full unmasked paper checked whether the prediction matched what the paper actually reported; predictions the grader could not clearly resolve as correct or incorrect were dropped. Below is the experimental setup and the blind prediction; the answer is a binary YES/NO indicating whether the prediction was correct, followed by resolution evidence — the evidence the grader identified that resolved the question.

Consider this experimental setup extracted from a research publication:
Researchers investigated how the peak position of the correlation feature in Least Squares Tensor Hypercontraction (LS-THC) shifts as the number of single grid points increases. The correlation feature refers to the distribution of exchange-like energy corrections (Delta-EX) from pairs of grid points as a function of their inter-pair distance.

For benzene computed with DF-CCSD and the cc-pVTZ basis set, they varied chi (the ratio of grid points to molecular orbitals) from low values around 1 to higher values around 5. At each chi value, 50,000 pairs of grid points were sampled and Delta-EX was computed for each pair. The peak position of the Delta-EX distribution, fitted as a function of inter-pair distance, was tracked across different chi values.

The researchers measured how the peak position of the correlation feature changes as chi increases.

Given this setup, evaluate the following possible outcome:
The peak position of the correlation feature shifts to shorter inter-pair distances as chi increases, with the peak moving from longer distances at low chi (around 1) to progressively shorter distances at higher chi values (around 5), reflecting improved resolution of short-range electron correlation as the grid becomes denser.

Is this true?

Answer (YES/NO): NO